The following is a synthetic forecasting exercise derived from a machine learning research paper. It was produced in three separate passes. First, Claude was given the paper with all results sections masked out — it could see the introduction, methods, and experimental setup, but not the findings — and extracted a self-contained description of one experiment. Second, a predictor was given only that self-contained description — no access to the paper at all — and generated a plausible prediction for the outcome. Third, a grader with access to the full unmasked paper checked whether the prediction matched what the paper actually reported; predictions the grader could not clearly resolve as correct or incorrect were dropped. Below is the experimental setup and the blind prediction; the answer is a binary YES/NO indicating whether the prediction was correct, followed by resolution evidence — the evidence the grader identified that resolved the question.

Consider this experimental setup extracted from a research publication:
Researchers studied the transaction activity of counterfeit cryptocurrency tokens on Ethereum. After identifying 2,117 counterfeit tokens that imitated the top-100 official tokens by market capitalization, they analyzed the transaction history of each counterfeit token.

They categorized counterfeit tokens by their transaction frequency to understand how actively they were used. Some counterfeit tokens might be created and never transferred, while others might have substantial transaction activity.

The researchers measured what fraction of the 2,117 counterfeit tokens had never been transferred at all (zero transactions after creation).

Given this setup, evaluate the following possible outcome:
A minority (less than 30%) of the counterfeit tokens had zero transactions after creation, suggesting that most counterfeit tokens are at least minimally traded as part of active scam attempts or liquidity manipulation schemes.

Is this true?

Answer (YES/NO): YES